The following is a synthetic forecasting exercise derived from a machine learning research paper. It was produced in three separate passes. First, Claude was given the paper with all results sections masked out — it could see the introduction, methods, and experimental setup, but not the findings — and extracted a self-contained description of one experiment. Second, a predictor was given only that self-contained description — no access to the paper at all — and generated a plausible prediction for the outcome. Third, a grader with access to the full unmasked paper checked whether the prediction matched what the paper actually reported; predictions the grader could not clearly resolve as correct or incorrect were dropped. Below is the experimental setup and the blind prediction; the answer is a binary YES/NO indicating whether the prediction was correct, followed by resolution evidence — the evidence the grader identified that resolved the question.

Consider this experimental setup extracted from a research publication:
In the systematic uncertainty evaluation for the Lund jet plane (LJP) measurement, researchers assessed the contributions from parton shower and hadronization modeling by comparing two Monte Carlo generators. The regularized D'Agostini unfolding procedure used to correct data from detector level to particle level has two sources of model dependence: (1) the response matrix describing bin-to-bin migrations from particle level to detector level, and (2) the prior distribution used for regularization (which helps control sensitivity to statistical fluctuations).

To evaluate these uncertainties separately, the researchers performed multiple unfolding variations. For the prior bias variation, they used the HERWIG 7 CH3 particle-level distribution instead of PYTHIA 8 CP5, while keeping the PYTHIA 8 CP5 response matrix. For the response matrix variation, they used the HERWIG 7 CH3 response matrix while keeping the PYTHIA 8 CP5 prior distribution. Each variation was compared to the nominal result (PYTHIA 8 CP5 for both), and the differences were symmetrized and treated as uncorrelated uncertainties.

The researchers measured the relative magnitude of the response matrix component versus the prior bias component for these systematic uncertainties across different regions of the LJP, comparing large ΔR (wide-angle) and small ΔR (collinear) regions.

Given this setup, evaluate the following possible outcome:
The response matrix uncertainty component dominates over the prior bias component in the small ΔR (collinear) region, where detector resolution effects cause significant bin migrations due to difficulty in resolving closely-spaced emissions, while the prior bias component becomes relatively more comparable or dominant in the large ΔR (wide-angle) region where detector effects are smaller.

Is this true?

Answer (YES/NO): YES